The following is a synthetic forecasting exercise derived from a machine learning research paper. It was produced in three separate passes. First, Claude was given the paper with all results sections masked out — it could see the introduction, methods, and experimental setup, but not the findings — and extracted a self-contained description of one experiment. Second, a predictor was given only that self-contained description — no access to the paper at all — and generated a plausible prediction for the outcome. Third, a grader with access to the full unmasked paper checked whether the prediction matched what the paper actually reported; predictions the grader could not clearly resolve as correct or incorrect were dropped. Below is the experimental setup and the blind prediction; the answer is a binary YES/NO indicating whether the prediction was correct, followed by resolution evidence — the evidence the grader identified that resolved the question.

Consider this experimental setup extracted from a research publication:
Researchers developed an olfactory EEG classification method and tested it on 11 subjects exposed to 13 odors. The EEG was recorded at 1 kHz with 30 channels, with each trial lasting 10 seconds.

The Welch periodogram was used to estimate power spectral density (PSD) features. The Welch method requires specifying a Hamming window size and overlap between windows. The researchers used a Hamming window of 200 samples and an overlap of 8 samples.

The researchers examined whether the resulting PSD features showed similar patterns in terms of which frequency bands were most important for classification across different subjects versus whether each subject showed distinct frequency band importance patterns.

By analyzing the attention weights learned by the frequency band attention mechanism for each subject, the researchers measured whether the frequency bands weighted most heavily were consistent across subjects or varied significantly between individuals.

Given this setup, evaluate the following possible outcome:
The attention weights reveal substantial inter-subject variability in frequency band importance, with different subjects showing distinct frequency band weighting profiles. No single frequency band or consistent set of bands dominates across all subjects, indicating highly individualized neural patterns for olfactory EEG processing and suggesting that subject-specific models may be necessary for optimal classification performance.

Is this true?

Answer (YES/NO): NO